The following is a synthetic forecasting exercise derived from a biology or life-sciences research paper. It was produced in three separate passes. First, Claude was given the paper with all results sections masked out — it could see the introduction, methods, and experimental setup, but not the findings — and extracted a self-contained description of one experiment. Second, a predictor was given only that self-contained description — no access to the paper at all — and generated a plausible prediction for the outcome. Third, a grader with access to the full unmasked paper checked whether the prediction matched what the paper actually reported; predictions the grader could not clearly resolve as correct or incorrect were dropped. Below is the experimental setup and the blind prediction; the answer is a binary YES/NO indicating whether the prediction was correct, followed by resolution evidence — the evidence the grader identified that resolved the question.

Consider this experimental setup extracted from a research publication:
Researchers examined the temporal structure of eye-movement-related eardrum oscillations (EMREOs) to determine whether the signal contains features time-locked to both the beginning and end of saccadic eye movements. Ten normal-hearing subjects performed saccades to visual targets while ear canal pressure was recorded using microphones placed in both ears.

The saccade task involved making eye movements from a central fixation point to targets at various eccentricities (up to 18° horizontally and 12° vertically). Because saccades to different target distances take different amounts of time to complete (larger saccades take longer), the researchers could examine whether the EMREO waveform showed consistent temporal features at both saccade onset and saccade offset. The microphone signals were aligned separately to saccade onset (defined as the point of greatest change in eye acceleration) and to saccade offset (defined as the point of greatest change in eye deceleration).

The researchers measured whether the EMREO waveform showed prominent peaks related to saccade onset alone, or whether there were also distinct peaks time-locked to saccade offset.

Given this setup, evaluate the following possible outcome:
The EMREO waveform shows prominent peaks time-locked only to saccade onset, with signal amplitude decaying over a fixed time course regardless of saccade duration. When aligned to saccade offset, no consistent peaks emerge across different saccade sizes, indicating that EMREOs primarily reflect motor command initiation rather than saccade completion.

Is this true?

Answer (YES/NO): NO